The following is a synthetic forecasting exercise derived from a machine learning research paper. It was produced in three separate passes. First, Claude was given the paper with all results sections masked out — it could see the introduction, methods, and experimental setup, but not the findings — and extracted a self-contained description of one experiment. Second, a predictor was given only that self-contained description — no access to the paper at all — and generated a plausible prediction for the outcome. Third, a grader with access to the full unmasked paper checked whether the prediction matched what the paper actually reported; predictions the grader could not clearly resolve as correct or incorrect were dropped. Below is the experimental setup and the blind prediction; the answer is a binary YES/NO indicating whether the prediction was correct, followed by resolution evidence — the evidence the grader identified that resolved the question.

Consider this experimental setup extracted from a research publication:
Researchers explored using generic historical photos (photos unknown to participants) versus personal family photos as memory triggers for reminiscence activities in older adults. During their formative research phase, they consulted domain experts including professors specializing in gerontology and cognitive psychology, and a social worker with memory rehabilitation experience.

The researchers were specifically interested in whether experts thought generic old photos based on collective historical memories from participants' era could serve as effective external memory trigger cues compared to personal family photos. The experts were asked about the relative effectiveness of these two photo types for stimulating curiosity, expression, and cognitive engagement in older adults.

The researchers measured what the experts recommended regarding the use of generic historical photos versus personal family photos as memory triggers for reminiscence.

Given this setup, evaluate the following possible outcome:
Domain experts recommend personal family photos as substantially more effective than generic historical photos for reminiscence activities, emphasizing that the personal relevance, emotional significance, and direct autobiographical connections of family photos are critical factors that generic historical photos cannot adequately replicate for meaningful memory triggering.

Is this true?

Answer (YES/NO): NO